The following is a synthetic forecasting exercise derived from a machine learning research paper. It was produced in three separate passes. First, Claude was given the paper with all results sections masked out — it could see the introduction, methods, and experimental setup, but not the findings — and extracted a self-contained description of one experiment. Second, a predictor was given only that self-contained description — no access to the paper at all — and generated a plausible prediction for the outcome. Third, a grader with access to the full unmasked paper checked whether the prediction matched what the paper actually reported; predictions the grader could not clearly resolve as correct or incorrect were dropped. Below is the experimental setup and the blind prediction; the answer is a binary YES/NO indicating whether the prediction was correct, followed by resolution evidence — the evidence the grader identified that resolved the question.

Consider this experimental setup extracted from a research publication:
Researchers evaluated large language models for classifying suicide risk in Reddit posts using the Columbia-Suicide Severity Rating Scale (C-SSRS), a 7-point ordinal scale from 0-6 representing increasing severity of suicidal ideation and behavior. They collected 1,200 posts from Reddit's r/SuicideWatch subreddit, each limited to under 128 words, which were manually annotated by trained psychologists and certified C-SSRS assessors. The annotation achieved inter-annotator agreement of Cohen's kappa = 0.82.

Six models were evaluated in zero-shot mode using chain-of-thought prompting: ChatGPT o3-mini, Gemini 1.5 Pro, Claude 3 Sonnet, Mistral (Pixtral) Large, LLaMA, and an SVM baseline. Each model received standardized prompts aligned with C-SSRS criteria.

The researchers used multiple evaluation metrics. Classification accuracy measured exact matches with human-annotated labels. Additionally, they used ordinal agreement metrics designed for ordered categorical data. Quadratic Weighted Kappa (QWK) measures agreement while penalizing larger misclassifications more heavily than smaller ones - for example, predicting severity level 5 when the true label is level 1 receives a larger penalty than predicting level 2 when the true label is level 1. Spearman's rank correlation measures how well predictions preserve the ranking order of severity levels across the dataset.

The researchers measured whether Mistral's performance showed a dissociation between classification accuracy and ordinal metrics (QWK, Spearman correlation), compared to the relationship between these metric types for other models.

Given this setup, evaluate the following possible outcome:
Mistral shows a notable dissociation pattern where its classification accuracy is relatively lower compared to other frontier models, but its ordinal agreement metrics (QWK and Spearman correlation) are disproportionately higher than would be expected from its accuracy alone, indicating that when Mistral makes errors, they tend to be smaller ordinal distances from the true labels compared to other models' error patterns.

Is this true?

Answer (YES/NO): NO